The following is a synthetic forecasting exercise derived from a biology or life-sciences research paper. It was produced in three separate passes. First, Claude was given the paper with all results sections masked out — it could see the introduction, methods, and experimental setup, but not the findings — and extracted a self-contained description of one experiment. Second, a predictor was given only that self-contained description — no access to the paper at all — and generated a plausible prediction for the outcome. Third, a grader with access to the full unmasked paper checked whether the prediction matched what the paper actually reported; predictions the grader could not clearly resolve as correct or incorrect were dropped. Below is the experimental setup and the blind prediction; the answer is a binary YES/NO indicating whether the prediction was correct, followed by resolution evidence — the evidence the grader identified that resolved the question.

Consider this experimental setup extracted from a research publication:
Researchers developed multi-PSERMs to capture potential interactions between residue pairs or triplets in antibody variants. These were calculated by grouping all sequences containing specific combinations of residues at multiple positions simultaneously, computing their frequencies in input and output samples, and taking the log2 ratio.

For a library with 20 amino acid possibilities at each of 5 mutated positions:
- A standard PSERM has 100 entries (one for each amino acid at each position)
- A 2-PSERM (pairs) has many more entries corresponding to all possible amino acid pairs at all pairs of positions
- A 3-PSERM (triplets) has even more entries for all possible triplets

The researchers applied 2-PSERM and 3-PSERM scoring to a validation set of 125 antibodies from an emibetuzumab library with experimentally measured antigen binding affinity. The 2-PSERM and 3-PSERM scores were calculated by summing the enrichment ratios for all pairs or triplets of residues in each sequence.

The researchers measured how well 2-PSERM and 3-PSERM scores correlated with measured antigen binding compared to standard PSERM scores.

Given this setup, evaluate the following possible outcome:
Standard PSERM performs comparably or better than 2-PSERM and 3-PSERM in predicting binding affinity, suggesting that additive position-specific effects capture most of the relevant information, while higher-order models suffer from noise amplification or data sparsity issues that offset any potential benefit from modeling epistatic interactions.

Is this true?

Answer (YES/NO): YES